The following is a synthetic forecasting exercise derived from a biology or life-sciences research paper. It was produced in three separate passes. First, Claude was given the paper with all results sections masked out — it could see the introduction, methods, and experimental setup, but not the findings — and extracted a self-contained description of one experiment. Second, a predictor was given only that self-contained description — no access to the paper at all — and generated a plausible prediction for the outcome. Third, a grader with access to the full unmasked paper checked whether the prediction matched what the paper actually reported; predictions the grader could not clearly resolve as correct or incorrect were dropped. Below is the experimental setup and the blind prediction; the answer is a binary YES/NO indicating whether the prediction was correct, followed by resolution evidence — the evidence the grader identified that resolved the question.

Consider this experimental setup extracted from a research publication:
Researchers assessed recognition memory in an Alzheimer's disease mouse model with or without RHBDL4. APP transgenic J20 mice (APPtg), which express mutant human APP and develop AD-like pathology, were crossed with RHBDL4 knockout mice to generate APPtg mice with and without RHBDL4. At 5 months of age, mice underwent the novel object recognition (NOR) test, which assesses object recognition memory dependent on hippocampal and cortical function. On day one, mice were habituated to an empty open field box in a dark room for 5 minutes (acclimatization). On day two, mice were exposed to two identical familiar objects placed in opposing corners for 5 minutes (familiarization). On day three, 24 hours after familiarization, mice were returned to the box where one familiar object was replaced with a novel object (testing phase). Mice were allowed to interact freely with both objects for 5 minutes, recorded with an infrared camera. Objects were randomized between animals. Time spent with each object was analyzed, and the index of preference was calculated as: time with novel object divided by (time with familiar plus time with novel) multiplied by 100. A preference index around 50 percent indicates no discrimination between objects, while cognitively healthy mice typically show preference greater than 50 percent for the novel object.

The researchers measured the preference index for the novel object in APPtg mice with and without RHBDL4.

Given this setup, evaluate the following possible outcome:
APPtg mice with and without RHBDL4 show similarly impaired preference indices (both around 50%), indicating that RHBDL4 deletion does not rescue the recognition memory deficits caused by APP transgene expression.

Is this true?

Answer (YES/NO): NO